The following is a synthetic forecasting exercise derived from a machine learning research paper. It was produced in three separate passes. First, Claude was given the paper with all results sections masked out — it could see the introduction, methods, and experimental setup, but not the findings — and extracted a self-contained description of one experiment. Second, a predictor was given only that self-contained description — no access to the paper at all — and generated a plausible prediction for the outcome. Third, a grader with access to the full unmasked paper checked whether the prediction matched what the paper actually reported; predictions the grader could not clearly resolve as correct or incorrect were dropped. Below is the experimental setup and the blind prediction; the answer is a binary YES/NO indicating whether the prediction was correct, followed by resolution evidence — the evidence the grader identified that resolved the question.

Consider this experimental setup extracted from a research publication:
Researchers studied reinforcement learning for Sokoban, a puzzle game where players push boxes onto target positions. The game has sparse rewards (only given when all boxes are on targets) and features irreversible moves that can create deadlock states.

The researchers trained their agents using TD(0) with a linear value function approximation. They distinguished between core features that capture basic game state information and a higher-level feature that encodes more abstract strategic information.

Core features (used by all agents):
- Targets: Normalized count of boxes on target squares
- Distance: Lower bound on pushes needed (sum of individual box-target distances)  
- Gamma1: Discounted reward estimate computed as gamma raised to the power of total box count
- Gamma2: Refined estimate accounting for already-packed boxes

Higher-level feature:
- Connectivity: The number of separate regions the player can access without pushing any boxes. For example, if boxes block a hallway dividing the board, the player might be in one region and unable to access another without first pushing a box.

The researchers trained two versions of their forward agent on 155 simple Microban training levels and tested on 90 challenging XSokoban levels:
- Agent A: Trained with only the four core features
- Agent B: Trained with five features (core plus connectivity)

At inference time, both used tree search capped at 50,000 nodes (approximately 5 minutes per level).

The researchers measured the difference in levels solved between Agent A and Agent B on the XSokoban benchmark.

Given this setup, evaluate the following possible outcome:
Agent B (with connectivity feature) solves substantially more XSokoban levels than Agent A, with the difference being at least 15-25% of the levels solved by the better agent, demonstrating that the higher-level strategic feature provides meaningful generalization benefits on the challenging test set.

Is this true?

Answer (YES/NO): NO